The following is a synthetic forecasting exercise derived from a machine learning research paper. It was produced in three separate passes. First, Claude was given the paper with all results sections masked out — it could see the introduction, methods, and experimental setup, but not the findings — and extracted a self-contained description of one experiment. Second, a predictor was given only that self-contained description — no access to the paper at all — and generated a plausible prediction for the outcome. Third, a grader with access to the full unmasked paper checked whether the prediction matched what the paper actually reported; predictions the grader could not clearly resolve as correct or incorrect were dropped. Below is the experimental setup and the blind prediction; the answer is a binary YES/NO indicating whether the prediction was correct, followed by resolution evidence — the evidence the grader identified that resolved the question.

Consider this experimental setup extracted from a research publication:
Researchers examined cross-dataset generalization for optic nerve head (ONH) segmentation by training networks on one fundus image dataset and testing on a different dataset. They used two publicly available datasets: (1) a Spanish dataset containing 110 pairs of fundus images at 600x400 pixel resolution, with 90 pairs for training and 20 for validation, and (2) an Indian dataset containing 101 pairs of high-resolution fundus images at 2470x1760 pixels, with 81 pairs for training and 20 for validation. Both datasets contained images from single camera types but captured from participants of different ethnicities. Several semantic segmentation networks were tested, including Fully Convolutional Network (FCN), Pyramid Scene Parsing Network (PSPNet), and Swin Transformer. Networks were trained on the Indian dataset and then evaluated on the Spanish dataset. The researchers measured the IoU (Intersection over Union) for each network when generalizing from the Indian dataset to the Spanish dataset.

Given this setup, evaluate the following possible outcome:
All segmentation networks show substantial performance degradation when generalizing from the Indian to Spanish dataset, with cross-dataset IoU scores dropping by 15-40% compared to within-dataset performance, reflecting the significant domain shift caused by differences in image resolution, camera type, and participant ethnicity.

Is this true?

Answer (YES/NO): NO